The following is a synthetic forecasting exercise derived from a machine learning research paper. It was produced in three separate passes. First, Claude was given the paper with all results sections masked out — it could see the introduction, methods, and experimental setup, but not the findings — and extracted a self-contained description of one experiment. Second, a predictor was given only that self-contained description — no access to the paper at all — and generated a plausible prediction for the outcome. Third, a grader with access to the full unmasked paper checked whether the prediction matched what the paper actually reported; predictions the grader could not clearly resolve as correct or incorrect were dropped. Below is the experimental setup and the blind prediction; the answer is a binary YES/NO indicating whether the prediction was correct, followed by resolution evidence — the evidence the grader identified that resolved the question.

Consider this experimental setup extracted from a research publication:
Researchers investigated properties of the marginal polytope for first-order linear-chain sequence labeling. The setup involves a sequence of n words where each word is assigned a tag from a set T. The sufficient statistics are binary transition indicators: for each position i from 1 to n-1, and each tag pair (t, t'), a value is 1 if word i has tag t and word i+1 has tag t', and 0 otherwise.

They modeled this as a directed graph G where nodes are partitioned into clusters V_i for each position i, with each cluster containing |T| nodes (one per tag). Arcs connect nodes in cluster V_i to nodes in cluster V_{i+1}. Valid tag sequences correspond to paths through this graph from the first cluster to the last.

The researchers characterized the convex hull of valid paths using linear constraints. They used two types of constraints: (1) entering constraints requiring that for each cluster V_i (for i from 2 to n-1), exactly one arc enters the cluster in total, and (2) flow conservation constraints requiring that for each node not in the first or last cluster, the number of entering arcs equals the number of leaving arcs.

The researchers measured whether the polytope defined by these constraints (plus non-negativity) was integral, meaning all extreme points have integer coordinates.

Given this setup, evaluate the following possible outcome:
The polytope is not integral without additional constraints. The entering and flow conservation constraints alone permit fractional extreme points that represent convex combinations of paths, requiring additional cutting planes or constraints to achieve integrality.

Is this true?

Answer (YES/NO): NO